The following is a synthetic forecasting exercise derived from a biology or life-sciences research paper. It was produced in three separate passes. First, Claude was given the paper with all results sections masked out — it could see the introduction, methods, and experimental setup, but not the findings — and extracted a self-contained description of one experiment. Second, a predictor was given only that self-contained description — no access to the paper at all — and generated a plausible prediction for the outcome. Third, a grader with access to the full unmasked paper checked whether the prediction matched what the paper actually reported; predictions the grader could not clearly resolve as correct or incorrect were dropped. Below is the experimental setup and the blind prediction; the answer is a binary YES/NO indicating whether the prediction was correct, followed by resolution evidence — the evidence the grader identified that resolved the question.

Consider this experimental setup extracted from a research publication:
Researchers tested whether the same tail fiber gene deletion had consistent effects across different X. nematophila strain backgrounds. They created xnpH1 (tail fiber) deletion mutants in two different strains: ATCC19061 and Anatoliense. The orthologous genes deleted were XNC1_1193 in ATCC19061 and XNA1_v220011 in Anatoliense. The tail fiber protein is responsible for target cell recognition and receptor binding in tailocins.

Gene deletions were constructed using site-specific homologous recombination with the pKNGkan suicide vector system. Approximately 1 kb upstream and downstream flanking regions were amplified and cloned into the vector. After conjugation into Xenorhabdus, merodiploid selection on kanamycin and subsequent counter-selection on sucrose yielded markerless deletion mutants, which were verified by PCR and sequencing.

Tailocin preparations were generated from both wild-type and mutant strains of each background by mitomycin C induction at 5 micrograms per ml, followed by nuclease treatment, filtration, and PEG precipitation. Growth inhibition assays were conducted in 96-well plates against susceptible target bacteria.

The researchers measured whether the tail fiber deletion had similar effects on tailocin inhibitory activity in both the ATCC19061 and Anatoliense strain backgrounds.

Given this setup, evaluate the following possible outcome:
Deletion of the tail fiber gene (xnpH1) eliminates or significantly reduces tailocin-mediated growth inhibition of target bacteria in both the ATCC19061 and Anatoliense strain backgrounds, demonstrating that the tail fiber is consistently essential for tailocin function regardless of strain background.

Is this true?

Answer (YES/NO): YES